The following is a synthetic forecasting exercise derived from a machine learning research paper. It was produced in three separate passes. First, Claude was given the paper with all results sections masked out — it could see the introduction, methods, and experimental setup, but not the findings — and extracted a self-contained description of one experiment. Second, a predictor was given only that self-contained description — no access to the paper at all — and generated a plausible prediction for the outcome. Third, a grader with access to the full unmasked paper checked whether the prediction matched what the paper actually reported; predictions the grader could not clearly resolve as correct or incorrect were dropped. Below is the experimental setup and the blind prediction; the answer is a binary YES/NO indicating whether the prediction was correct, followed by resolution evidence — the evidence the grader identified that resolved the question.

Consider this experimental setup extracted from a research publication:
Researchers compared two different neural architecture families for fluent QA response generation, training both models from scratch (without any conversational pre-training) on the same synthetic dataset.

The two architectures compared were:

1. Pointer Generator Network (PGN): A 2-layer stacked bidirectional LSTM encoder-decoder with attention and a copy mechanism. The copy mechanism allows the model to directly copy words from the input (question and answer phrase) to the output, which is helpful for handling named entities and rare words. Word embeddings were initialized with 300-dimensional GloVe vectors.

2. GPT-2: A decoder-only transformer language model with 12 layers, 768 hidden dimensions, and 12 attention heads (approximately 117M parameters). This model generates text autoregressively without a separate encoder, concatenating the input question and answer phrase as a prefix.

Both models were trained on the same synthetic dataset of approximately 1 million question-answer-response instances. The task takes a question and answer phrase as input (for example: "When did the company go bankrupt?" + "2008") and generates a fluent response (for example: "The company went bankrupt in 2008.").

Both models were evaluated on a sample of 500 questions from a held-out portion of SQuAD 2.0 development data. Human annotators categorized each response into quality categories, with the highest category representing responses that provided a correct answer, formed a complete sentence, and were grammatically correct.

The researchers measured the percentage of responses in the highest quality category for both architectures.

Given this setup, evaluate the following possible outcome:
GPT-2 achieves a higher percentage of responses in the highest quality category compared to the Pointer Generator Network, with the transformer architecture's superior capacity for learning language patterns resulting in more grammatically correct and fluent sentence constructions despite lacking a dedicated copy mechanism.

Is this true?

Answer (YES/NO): NO